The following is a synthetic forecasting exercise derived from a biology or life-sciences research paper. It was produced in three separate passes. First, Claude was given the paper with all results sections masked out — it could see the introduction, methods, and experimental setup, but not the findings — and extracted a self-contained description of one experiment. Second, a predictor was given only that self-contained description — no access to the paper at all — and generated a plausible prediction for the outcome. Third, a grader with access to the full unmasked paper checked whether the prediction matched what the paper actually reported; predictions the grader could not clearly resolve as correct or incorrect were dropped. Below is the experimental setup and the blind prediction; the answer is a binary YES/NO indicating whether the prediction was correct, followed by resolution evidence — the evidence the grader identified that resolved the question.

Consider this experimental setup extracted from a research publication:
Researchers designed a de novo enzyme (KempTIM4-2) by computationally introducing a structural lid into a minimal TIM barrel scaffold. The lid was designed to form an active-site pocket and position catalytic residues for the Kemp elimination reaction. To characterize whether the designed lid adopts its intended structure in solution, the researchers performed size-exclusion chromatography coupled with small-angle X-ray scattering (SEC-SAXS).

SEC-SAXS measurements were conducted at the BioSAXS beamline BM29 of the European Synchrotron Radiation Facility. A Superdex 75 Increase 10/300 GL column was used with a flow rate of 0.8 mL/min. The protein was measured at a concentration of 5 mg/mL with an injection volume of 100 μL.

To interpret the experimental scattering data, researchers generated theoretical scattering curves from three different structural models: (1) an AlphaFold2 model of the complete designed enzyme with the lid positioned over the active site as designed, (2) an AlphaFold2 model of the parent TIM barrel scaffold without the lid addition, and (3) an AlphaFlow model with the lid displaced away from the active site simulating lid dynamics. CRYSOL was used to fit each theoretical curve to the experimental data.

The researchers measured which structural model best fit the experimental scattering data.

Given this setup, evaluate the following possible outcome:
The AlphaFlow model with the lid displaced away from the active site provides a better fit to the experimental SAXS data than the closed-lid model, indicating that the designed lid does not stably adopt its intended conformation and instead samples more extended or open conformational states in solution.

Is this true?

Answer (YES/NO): NO